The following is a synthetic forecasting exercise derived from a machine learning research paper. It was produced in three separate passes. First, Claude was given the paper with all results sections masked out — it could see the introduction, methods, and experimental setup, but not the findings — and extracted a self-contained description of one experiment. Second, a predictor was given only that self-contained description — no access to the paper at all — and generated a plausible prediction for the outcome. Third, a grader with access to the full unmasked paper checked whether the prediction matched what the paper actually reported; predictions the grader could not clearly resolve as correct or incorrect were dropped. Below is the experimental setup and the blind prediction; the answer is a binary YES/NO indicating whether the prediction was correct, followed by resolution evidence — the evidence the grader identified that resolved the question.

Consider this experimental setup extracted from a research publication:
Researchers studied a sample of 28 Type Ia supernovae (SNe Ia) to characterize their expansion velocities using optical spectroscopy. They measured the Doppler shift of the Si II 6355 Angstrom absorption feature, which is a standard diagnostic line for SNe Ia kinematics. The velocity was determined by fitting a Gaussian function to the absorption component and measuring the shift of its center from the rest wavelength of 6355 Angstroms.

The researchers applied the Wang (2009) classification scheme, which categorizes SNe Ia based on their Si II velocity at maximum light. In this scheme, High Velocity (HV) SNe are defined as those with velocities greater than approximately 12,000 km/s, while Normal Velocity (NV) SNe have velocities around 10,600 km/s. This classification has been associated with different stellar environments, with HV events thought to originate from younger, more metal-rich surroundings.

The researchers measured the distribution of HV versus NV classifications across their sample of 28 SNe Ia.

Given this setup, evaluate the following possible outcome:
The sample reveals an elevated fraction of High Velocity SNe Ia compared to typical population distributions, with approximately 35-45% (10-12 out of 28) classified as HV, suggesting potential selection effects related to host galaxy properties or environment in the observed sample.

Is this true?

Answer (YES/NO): NO